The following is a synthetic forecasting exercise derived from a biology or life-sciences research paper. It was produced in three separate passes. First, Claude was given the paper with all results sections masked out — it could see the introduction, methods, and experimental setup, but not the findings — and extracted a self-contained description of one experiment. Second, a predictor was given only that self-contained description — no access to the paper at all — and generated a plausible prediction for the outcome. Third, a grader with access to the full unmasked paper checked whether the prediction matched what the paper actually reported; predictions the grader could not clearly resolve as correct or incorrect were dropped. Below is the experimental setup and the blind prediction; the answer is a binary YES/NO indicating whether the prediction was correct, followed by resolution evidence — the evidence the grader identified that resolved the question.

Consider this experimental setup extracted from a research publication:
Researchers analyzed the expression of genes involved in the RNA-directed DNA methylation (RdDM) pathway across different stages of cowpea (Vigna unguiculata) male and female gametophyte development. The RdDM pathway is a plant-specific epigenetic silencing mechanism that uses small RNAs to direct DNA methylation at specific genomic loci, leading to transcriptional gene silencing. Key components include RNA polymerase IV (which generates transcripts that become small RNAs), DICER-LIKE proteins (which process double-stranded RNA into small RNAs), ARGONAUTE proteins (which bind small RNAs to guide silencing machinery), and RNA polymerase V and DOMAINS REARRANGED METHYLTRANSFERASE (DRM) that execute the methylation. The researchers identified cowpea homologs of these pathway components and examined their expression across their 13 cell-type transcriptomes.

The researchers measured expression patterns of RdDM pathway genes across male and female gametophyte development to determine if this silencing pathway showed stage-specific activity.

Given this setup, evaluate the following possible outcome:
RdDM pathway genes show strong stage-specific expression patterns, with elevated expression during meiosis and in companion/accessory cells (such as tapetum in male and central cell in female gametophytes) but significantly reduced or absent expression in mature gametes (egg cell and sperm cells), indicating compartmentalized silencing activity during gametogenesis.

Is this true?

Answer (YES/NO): NO